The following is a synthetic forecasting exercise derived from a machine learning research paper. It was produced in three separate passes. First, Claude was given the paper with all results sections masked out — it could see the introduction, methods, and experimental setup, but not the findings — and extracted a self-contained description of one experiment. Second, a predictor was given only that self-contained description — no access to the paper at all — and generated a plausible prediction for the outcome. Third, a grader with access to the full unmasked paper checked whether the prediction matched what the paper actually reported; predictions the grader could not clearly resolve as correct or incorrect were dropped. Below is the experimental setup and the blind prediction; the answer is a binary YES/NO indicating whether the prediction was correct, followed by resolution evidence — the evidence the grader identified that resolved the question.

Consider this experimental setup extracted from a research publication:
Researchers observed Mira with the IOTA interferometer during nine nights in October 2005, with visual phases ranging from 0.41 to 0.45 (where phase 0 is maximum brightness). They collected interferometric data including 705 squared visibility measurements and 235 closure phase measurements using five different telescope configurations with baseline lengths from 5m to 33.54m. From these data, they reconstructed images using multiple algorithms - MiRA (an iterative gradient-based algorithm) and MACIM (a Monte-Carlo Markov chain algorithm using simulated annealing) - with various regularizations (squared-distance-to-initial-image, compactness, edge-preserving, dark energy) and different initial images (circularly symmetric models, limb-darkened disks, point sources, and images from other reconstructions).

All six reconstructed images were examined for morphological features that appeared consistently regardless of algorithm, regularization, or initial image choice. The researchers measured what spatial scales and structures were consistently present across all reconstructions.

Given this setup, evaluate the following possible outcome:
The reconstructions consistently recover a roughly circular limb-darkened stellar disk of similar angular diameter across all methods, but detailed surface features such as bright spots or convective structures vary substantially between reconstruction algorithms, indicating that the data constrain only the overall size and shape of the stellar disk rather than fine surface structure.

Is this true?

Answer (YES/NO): NO